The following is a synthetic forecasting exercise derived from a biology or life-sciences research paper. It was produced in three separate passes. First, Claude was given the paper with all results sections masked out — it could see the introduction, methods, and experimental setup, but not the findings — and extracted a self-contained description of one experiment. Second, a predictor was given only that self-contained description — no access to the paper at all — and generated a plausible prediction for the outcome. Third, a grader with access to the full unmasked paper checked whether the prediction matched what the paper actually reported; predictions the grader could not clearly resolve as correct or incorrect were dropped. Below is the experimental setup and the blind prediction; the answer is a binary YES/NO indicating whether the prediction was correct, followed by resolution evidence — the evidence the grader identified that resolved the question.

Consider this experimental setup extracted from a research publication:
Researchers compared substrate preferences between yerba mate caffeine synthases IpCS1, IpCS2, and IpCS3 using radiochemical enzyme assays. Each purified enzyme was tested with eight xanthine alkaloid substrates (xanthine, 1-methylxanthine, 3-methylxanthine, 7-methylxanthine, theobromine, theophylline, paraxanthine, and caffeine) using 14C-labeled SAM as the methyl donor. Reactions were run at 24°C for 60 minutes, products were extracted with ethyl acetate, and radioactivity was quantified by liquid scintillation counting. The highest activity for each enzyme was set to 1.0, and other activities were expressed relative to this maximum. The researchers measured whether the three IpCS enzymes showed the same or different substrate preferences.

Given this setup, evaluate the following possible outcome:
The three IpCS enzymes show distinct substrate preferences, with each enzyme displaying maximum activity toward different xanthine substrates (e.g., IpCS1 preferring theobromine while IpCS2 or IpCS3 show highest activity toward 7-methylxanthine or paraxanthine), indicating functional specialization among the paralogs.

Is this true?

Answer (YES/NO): NO